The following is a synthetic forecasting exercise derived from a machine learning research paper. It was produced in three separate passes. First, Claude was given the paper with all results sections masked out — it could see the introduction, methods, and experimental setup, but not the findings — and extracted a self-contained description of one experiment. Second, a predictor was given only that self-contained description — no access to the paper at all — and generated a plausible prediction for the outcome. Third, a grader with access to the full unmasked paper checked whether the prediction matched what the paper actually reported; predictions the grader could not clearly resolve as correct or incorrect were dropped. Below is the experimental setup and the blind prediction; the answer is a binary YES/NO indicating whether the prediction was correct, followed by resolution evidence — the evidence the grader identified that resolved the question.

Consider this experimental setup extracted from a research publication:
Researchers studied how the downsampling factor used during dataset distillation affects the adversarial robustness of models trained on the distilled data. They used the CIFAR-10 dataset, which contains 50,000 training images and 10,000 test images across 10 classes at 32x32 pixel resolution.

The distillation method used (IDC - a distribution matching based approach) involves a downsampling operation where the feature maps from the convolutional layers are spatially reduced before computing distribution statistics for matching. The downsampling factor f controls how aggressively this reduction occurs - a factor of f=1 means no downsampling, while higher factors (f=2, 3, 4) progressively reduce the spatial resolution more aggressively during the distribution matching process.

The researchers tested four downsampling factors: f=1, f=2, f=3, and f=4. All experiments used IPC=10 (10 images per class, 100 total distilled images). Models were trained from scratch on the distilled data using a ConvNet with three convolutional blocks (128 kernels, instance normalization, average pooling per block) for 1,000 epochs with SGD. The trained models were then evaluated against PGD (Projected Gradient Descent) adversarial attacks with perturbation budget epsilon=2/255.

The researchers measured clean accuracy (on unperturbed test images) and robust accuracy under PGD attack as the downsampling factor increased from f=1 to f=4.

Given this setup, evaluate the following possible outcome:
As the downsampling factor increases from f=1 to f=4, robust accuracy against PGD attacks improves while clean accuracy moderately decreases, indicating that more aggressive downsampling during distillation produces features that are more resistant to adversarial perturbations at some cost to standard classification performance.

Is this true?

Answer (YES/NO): NO